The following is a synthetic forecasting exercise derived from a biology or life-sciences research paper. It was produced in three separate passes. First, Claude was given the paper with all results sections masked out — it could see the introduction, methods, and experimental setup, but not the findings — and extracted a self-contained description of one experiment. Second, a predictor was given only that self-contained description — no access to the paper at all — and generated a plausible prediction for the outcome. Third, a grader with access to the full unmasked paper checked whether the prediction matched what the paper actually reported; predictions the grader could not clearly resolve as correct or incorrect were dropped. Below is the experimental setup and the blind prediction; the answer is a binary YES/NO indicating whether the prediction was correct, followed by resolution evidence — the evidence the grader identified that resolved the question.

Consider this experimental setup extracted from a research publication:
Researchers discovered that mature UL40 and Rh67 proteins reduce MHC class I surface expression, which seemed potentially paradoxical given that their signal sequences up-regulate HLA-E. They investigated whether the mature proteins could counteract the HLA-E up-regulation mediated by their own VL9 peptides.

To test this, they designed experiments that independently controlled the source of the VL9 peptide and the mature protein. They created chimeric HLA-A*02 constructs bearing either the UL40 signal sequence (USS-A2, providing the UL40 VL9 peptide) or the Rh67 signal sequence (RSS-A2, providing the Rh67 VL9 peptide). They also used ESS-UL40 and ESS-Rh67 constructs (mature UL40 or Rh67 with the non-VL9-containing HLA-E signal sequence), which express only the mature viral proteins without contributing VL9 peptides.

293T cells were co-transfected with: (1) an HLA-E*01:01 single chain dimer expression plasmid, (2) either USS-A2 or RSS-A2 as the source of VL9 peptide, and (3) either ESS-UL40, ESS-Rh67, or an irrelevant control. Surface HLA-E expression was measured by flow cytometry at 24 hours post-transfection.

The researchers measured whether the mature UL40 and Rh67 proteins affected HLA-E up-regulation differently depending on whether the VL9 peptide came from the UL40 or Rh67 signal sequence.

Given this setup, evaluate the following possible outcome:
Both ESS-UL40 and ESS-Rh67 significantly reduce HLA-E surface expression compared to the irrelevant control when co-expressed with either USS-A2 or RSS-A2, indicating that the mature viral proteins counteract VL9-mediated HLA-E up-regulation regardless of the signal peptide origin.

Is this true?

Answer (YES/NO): NO